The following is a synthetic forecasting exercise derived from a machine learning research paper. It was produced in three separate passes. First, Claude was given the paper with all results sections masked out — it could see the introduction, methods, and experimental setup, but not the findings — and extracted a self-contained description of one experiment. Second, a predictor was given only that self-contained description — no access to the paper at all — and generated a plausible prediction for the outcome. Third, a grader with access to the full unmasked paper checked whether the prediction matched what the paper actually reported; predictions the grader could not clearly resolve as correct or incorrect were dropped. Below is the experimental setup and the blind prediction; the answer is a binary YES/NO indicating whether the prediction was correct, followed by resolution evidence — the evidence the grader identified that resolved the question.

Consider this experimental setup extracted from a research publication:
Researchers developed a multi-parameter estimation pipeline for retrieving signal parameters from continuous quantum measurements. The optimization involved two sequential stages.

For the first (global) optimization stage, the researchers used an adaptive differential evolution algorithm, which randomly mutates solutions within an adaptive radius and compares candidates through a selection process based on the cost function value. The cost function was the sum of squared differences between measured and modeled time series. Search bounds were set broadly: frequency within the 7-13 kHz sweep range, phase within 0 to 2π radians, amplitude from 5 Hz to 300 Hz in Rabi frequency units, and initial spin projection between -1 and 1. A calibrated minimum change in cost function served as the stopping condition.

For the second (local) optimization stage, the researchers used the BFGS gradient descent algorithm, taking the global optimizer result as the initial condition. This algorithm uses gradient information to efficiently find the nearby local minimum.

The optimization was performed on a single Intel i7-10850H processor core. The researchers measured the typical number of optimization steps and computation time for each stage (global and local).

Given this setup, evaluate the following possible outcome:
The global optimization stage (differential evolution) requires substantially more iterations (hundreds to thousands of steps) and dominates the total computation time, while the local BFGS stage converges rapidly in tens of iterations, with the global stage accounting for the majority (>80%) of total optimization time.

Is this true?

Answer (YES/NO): NO